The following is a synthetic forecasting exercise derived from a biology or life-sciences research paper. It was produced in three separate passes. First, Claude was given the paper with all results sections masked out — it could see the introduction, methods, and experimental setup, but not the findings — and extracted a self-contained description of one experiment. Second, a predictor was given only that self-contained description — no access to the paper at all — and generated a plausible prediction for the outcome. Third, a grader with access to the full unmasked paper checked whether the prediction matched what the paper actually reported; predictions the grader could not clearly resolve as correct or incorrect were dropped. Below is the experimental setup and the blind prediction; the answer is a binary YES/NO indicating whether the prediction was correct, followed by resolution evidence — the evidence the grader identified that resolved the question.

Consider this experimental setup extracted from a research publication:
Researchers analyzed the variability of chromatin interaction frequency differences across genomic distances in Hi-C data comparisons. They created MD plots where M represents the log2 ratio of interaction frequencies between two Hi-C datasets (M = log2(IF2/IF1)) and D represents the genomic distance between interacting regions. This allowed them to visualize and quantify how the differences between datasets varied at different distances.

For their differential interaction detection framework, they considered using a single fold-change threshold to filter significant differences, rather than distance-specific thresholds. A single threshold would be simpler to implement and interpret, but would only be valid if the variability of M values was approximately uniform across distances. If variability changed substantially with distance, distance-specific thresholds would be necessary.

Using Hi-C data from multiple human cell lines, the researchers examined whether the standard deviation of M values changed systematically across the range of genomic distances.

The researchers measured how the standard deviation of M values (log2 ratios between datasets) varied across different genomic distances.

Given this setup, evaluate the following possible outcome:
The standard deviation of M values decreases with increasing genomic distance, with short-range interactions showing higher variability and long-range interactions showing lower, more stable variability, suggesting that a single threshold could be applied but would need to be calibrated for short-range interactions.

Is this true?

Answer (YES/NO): NO